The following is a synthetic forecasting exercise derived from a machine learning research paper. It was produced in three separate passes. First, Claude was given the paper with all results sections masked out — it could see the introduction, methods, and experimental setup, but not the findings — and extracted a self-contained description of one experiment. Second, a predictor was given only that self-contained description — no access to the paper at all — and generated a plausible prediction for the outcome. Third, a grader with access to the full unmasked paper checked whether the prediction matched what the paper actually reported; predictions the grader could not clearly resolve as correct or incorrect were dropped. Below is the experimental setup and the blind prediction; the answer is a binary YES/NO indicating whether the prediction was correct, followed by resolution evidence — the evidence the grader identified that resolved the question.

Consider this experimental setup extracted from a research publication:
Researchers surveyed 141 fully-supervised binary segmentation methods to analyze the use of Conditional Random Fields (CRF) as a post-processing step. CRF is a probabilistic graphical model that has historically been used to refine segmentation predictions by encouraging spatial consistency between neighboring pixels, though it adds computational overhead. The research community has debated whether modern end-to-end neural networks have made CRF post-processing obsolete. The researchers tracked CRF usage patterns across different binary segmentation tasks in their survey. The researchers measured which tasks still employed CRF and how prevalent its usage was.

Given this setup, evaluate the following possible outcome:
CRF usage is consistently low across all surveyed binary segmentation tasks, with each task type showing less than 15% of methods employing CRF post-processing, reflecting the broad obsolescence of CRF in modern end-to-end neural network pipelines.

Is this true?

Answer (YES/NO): NO